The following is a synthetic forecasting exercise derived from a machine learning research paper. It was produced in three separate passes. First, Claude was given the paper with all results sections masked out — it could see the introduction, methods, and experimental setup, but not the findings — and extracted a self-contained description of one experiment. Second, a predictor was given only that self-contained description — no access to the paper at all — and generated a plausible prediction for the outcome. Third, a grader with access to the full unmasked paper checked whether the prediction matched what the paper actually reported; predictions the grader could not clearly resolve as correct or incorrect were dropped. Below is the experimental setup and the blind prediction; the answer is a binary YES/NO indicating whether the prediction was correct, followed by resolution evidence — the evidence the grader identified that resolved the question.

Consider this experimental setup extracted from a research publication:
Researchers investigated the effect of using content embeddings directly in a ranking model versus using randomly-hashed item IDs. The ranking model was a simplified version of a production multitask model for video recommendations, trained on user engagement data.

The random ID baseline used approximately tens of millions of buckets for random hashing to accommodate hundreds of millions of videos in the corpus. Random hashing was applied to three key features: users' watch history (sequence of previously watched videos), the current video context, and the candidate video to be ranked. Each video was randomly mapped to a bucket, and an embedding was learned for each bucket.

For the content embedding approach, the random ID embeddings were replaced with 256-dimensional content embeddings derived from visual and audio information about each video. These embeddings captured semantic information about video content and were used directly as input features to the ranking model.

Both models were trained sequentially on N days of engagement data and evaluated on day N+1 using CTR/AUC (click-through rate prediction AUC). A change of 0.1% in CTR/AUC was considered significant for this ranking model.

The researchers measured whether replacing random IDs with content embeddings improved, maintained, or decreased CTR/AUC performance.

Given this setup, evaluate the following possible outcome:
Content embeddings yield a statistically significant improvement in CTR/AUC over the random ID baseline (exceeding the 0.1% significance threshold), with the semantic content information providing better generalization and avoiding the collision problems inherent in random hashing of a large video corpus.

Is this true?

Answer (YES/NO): NO